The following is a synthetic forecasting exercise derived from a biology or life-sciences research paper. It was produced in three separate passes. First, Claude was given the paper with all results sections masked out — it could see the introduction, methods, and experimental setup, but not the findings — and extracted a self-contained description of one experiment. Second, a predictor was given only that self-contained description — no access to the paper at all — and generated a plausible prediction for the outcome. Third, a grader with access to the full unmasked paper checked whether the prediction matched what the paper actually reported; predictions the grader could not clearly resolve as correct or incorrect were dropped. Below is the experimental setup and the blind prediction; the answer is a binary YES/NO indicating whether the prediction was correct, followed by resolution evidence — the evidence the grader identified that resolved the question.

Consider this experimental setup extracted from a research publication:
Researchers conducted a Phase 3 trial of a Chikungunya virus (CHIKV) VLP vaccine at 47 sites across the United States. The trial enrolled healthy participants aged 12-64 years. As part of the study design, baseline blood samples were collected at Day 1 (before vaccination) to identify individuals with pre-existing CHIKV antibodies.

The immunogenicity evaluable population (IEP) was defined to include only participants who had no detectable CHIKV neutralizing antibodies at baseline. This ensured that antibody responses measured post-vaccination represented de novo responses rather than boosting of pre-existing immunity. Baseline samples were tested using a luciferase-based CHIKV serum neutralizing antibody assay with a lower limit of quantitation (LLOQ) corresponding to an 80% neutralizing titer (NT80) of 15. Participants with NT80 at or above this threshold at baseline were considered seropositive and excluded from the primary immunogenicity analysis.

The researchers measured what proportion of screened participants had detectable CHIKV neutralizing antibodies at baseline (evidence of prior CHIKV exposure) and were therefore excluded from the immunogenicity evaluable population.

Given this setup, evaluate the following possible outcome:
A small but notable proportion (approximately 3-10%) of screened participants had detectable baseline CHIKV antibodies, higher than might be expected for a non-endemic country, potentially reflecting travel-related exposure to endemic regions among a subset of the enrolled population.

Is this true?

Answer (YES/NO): NO